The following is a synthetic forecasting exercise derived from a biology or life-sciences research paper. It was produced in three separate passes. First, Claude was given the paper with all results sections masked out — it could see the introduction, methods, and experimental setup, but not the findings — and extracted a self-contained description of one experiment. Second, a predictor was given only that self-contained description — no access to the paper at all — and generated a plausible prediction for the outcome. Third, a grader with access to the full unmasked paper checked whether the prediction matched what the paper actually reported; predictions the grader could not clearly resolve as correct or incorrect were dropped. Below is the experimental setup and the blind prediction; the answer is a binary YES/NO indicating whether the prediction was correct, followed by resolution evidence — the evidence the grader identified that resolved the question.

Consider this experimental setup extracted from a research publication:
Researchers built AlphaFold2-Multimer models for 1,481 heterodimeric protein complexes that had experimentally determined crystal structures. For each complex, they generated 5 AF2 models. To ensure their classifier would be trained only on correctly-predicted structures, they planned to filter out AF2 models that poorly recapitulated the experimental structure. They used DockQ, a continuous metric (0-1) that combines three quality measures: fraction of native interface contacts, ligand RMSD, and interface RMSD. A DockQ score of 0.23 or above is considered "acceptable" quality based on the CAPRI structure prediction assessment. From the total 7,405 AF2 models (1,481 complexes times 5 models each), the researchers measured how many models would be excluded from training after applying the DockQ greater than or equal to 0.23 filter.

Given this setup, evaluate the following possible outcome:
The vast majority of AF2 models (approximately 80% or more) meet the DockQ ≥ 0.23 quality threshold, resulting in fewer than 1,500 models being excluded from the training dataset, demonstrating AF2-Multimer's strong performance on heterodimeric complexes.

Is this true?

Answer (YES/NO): YES